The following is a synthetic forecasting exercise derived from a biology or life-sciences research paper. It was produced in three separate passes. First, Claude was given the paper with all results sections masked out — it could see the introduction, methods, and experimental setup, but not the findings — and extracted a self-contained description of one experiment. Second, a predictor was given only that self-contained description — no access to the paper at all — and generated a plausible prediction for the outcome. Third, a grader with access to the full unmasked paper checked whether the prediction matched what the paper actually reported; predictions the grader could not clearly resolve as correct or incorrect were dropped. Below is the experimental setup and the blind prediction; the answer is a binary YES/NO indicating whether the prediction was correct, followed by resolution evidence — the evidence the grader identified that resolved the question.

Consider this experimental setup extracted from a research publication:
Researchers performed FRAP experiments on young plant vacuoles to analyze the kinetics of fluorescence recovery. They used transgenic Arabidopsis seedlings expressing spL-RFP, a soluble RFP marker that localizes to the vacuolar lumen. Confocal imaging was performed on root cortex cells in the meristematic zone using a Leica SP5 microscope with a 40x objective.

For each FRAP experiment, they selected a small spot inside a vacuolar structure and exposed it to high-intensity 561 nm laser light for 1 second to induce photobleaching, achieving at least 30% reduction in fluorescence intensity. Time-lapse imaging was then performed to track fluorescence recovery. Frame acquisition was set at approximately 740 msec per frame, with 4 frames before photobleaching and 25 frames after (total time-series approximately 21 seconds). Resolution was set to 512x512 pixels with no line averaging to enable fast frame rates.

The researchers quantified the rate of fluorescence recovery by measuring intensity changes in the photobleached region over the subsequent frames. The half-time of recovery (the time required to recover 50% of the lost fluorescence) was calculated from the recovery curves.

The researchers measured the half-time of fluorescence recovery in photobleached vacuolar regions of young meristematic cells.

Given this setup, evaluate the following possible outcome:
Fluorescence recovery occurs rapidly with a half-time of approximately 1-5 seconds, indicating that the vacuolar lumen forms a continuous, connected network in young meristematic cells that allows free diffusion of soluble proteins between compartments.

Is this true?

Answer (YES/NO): YES